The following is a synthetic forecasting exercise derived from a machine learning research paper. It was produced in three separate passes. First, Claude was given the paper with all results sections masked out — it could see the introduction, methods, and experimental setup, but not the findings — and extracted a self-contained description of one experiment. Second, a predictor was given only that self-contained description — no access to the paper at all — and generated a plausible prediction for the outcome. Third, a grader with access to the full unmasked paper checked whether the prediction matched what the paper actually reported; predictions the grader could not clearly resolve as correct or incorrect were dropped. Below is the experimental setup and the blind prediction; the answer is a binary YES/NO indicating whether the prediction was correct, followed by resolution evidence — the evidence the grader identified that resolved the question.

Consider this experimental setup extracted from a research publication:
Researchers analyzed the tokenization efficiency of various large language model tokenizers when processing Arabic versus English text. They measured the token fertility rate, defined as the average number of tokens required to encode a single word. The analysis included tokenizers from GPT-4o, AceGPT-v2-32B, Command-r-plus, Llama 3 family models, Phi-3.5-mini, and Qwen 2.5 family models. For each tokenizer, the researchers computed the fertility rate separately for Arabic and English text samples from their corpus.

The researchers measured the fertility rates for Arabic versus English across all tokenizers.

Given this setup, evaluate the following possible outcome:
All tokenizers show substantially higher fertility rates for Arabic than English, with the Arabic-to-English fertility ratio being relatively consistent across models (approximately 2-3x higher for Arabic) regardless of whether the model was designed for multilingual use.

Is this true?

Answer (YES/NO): NO